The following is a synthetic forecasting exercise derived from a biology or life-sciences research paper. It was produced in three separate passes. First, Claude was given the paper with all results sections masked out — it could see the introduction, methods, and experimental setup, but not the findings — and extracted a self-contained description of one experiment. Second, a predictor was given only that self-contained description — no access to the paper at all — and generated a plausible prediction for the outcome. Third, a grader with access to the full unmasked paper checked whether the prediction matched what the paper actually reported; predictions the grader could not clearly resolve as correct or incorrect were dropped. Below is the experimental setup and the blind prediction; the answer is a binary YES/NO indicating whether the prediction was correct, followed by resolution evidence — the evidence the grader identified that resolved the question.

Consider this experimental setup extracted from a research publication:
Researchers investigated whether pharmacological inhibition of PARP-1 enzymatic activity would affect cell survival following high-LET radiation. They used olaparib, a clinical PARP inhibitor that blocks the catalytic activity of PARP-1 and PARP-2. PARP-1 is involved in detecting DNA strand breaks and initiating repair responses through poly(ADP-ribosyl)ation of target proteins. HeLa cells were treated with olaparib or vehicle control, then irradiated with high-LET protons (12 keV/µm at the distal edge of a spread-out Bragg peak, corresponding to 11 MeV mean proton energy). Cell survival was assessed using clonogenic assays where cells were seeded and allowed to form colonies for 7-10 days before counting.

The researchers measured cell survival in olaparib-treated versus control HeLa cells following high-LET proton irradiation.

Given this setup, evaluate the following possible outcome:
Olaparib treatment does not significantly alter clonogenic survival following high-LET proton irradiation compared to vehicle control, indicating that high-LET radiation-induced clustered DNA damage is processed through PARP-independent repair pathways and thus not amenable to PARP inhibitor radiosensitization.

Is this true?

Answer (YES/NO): NO